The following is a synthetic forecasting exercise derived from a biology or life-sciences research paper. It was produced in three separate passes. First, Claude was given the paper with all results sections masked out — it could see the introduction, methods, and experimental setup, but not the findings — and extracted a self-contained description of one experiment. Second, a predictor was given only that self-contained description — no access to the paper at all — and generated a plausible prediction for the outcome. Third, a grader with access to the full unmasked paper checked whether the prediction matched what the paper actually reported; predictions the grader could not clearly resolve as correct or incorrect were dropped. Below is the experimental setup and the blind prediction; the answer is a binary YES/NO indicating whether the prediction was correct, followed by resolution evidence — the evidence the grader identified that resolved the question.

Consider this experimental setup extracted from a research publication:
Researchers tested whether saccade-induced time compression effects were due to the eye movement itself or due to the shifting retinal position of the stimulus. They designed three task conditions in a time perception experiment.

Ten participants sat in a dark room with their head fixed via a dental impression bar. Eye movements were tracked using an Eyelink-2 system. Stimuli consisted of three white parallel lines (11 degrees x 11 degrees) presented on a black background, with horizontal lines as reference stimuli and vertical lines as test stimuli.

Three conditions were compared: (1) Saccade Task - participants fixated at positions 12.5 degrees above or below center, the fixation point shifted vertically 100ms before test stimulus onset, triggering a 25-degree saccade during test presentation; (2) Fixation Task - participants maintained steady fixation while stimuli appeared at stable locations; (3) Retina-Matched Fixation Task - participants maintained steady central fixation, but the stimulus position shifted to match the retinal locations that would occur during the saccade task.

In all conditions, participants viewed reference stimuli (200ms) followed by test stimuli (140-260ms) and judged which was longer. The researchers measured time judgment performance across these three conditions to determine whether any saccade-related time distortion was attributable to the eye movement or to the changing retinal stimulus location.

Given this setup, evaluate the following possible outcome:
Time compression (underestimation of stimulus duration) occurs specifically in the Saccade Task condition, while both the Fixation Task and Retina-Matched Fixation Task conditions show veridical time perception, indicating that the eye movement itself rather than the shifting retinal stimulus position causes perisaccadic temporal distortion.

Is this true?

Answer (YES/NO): YES